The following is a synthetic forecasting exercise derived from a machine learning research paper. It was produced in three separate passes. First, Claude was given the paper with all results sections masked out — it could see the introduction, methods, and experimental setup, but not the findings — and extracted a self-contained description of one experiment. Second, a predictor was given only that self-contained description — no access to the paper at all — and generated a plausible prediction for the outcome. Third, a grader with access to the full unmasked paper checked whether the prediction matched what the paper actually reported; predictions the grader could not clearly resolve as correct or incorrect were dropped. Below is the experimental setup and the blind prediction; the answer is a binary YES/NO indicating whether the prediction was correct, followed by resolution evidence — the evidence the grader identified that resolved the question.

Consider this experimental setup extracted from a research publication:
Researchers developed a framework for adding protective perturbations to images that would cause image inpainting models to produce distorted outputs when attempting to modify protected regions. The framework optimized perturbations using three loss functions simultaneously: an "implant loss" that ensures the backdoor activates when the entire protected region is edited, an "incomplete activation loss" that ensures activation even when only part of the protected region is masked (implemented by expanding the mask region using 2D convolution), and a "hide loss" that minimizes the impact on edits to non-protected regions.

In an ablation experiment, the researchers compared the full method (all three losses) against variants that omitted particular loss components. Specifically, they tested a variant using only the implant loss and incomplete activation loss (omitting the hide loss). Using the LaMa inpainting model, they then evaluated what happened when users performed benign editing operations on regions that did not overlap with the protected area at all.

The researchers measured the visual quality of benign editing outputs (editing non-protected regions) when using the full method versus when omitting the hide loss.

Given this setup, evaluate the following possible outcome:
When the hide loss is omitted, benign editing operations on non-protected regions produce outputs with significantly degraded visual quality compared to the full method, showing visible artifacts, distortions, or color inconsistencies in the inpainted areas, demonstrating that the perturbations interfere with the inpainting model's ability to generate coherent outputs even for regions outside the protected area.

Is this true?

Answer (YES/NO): YES